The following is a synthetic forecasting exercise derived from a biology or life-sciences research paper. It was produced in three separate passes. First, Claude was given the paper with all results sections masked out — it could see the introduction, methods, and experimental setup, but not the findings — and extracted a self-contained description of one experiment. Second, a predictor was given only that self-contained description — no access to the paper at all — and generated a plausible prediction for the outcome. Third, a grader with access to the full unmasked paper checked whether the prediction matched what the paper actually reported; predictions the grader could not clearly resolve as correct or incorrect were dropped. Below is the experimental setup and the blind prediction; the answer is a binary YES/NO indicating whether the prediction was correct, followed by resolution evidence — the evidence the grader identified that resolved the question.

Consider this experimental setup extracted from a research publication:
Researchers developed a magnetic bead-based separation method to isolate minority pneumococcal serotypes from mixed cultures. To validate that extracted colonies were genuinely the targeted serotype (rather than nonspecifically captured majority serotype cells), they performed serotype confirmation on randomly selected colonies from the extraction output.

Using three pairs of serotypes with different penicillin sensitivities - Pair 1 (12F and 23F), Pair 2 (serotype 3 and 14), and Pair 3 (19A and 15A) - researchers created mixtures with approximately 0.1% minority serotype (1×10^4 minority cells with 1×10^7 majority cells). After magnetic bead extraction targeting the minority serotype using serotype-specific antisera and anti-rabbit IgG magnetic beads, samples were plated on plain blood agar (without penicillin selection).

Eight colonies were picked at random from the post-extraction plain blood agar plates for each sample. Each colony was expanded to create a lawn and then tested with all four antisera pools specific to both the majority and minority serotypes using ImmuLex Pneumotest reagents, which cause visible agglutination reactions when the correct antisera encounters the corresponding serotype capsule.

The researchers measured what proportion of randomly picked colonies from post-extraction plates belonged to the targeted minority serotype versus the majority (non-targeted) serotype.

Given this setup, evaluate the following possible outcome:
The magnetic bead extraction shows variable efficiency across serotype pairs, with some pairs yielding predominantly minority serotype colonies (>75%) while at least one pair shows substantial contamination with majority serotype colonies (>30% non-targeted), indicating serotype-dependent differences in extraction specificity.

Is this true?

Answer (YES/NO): YES